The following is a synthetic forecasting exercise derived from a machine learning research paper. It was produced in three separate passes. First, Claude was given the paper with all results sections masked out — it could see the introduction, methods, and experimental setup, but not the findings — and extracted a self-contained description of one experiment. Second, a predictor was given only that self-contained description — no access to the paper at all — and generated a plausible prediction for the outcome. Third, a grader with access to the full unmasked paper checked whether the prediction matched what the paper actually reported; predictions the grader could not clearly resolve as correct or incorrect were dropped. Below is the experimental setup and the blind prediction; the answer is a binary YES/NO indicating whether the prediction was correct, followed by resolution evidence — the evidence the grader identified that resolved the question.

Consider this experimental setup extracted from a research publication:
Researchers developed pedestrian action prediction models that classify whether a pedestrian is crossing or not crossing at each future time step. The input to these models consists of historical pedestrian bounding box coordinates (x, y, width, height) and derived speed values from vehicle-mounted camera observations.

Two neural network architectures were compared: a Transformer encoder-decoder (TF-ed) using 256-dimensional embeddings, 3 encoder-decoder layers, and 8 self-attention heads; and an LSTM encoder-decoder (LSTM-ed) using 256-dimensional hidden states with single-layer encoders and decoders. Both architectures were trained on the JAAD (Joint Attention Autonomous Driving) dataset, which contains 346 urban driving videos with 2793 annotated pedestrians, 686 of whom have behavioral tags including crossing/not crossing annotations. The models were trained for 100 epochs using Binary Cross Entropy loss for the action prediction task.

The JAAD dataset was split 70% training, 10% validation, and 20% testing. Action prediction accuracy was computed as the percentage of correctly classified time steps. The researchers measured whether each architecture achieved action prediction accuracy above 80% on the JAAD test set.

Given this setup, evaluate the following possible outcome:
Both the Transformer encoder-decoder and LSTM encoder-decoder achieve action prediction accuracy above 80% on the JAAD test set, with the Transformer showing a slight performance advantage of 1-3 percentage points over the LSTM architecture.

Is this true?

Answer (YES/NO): NO